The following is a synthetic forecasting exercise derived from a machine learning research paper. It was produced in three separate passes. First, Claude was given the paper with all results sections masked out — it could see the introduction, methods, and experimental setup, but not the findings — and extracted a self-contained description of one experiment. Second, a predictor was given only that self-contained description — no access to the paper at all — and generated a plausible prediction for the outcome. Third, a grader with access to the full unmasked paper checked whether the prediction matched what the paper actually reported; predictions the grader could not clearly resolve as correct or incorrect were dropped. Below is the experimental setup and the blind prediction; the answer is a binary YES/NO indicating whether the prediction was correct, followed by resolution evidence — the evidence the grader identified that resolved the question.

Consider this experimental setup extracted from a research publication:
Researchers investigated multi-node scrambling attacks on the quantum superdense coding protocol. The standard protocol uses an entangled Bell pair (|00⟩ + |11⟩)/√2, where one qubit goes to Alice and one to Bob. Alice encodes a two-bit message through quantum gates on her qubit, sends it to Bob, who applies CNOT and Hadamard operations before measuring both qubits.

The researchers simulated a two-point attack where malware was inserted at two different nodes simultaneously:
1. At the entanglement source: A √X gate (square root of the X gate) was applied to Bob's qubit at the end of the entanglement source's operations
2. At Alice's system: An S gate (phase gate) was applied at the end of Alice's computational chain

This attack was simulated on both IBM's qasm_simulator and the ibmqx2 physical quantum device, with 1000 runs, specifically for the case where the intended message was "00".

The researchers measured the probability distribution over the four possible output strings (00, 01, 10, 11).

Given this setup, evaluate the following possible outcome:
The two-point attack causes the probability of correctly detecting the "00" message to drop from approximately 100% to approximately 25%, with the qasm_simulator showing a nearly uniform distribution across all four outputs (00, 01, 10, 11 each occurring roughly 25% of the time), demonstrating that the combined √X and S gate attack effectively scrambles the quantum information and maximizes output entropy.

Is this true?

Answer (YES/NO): YES